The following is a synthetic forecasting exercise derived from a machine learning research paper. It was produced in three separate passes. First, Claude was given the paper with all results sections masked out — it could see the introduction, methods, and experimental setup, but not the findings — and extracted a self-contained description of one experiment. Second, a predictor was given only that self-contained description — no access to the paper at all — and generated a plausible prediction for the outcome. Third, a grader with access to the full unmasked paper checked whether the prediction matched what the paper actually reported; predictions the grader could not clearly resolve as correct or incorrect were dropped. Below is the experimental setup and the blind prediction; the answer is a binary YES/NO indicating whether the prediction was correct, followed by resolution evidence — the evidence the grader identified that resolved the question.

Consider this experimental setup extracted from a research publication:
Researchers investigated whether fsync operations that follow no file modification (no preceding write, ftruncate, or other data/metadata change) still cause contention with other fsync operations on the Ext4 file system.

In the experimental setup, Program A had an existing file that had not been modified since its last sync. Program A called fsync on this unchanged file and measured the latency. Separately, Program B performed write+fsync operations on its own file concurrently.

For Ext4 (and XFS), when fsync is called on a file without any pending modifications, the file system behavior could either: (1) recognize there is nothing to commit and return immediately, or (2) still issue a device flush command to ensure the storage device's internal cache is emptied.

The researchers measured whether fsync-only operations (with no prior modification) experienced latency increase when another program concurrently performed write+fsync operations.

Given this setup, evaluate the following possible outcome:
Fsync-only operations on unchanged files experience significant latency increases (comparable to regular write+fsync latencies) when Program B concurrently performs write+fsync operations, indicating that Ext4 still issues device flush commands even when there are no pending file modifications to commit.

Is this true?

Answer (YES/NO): YES